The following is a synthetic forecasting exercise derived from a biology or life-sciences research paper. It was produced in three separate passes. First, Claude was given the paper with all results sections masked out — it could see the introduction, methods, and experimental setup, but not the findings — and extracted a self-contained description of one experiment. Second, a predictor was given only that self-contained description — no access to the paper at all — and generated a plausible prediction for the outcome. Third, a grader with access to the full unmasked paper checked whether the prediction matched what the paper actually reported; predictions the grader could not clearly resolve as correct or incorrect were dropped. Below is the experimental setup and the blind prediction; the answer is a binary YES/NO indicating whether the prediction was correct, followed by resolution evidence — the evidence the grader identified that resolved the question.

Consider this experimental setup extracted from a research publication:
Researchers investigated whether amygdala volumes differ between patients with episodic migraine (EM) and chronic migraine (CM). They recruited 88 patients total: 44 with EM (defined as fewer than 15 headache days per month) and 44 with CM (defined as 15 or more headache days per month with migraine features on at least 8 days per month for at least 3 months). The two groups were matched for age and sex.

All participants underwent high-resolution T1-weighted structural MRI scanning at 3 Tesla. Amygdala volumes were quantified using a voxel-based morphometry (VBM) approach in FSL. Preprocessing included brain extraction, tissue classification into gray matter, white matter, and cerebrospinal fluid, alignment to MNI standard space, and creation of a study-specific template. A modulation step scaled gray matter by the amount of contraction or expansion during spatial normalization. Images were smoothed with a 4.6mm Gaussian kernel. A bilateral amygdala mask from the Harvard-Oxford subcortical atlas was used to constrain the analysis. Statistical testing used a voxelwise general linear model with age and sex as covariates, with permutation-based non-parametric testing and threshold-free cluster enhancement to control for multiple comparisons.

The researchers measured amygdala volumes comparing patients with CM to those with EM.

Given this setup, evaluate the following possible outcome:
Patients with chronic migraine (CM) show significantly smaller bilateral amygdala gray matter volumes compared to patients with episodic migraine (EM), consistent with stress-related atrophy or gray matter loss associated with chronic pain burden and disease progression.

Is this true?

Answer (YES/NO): NO